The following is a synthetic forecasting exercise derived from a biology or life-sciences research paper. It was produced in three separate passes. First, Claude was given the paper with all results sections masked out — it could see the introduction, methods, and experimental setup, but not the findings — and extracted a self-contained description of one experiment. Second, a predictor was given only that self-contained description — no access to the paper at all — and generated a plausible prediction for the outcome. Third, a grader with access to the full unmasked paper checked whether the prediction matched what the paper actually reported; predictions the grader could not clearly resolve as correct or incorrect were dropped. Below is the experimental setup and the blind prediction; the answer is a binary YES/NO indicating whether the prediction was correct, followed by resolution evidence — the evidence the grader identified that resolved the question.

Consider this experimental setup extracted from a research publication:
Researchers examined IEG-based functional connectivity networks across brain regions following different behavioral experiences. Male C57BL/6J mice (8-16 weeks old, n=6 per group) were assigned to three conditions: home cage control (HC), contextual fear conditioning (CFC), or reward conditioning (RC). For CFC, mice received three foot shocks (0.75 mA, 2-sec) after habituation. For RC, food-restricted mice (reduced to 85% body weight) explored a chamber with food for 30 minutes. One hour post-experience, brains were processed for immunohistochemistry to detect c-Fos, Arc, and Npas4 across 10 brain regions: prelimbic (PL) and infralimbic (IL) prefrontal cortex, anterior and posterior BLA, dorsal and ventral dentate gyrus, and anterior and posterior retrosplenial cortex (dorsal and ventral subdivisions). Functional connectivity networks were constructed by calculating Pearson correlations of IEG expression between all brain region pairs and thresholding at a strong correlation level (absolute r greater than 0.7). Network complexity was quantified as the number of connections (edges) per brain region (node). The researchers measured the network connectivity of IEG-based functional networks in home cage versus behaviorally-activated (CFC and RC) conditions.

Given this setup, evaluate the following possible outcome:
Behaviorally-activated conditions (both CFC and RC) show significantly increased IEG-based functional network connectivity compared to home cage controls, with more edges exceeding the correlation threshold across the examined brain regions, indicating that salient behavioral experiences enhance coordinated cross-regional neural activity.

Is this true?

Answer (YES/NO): YES